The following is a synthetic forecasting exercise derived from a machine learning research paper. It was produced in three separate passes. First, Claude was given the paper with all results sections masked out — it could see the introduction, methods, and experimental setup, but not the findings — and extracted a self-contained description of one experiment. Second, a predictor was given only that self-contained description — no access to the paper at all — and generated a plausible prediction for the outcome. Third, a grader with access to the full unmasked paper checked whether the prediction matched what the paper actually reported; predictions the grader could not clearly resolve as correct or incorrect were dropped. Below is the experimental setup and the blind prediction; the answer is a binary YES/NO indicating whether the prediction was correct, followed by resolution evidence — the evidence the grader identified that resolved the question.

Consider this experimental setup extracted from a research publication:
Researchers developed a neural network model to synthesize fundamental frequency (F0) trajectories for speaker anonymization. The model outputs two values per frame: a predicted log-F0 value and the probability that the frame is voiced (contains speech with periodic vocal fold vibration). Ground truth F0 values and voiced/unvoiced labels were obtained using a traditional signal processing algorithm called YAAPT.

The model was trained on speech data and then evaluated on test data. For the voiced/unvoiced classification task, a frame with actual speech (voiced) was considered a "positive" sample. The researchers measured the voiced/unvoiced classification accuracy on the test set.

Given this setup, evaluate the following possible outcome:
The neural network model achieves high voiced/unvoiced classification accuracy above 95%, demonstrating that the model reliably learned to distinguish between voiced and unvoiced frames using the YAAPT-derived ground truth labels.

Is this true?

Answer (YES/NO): NO